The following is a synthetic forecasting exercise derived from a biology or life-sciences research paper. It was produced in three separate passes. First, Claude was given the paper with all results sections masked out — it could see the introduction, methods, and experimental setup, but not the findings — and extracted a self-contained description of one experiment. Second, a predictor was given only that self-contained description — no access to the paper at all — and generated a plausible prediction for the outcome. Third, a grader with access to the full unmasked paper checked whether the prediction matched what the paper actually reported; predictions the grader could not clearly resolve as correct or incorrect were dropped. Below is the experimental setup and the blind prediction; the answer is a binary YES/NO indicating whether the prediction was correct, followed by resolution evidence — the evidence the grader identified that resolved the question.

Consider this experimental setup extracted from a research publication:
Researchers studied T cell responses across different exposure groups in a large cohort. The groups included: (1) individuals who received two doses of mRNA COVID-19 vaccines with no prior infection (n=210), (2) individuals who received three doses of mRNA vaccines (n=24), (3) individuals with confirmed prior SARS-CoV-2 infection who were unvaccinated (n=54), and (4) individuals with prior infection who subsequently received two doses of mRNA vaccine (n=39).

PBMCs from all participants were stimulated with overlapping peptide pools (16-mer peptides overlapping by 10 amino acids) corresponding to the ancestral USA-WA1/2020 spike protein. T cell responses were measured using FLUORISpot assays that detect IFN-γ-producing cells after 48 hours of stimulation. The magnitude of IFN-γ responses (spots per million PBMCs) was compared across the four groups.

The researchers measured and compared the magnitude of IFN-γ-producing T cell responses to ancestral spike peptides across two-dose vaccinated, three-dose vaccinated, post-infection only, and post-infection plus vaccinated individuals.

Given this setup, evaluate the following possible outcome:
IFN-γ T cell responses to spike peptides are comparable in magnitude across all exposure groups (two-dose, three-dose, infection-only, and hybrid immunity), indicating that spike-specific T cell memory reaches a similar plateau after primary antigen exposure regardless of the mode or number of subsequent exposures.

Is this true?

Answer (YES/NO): NO